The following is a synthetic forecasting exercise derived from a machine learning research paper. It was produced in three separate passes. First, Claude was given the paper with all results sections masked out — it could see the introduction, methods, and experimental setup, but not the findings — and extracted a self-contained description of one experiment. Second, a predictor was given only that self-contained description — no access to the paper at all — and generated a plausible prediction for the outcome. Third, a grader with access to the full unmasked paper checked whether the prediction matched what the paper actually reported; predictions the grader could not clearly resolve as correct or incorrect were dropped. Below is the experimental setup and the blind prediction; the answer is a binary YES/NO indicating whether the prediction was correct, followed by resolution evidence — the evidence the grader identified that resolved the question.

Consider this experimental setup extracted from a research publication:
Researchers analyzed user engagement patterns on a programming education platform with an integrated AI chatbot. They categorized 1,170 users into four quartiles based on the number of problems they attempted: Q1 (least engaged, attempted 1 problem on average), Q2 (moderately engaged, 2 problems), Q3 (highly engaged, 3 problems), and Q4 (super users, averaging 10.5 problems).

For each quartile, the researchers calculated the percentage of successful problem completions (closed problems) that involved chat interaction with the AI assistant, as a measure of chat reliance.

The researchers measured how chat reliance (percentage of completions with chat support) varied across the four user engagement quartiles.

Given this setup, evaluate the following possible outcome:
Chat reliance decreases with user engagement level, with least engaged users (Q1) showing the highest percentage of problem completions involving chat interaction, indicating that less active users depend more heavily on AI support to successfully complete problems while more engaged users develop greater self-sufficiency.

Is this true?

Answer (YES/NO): NO